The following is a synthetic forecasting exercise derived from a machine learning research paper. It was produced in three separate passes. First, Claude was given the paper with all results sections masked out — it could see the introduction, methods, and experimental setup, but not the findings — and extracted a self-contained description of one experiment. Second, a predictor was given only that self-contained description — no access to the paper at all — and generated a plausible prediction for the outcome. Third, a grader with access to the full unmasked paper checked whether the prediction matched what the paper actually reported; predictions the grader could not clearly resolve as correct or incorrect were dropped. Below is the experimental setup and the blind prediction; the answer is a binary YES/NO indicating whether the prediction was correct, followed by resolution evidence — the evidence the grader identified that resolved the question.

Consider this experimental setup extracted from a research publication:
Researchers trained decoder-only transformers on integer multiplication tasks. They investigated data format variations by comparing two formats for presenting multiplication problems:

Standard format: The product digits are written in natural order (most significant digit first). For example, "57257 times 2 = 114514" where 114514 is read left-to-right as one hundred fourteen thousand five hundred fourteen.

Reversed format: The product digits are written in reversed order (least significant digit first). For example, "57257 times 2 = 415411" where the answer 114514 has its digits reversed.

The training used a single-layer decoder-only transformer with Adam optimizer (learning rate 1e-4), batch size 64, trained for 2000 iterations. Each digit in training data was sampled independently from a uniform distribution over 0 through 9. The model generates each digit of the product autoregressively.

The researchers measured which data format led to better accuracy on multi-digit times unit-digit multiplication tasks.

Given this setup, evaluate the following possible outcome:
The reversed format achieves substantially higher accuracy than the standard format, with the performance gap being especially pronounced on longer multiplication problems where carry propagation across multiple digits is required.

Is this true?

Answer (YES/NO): YES